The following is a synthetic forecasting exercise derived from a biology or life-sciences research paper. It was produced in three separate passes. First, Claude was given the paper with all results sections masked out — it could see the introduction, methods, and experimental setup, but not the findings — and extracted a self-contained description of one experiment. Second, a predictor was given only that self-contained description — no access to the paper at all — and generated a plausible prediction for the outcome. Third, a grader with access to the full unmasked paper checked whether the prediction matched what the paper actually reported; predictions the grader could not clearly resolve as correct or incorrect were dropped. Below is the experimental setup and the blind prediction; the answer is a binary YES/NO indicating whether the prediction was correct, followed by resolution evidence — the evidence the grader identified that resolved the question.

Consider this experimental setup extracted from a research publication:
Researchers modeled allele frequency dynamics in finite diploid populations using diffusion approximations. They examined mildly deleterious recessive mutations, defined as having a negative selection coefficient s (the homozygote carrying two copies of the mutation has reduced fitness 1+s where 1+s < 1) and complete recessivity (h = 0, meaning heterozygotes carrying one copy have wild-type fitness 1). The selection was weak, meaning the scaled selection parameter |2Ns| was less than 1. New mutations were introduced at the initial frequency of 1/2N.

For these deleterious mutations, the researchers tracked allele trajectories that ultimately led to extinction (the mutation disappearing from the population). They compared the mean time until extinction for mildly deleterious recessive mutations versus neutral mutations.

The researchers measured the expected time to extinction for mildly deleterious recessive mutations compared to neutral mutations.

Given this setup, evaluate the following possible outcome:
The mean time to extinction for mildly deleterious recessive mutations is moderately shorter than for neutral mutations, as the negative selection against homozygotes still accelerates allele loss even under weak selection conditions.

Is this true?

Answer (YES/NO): NO